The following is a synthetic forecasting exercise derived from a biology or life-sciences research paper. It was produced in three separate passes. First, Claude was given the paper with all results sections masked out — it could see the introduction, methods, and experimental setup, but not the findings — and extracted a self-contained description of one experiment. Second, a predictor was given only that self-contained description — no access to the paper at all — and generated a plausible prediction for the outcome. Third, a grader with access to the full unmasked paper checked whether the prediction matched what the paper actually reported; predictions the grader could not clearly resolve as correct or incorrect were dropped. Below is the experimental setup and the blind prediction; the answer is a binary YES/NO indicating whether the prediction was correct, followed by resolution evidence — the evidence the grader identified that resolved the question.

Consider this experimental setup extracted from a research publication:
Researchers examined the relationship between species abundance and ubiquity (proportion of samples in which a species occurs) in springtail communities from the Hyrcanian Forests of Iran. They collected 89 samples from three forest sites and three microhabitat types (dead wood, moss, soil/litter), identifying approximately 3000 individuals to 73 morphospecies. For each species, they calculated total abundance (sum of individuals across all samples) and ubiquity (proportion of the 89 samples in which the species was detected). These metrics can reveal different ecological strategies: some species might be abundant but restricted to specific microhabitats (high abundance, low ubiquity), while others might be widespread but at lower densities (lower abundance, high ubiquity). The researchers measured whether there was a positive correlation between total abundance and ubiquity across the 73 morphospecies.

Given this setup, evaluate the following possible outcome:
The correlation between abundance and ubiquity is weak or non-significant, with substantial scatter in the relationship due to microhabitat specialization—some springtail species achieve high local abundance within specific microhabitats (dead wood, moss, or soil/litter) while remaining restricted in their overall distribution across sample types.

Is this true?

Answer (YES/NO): NO